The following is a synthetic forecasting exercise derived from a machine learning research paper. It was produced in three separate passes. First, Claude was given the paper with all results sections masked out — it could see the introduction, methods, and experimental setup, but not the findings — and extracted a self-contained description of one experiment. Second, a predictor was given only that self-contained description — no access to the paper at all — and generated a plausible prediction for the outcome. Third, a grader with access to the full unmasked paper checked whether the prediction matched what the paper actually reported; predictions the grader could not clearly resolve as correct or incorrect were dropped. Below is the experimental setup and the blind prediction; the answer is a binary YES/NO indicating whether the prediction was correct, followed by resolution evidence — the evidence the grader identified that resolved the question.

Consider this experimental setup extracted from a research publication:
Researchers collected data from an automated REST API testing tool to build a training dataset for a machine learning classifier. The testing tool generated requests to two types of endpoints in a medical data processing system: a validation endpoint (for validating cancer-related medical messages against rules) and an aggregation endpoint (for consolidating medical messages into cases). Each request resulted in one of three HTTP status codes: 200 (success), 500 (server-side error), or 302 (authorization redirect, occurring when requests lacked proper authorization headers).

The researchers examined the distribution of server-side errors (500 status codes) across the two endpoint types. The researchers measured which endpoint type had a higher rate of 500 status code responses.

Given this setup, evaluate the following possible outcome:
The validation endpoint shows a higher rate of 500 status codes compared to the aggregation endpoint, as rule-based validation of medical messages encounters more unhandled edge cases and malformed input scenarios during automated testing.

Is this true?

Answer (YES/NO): NO